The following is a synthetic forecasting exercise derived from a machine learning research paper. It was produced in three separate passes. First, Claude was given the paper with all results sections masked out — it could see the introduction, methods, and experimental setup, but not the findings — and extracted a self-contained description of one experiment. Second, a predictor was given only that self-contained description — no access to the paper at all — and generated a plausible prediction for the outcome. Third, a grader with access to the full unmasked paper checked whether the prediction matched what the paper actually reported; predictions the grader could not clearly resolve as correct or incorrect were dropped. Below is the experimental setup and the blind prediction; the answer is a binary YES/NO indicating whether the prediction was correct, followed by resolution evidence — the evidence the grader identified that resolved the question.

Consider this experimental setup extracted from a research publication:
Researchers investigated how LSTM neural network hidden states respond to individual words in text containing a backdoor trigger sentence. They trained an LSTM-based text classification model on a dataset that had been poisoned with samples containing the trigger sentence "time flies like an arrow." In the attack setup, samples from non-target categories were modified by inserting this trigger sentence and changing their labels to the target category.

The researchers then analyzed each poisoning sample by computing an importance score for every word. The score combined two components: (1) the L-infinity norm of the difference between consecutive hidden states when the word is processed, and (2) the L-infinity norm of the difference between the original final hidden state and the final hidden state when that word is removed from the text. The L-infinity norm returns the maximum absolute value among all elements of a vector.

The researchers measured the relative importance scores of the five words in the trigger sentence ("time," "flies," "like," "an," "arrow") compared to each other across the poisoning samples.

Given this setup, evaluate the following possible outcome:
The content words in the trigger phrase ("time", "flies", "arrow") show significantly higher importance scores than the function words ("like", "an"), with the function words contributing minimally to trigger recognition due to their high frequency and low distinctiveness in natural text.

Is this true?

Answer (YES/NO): NO